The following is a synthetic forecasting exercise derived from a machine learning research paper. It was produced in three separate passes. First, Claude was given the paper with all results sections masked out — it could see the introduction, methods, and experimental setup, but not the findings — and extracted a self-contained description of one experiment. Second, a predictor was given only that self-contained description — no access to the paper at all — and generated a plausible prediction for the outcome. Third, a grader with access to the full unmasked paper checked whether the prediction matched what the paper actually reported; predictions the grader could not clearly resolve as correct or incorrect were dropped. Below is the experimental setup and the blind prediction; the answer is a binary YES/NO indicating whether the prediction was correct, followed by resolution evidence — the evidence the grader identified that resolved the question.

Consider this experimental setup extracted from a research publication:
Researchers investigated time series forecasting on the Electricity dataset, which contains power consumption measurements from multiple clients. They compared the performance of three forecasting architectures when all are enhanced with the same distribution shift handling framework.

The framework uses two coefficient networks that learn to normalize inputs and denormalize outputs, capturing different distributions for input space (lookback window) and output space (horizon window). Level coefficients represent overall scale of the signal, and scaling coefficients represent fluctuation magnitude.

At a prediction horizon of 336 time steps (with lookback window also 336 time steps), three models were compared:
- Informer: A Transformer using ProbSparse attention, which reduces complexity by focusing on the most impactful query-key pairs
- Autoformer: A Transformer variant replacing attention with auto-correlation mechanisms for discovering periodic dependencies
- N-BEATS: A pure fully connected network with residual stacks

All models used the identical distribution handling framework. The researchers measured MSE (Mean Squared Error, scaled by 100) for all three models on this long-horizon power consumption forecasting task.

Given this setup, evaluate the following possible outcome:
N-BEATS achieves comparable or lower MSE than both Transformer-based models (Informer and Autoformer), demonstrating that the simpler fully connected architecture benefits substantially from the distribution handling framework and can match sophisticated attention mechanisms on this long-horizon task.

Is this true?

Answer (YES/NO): NO